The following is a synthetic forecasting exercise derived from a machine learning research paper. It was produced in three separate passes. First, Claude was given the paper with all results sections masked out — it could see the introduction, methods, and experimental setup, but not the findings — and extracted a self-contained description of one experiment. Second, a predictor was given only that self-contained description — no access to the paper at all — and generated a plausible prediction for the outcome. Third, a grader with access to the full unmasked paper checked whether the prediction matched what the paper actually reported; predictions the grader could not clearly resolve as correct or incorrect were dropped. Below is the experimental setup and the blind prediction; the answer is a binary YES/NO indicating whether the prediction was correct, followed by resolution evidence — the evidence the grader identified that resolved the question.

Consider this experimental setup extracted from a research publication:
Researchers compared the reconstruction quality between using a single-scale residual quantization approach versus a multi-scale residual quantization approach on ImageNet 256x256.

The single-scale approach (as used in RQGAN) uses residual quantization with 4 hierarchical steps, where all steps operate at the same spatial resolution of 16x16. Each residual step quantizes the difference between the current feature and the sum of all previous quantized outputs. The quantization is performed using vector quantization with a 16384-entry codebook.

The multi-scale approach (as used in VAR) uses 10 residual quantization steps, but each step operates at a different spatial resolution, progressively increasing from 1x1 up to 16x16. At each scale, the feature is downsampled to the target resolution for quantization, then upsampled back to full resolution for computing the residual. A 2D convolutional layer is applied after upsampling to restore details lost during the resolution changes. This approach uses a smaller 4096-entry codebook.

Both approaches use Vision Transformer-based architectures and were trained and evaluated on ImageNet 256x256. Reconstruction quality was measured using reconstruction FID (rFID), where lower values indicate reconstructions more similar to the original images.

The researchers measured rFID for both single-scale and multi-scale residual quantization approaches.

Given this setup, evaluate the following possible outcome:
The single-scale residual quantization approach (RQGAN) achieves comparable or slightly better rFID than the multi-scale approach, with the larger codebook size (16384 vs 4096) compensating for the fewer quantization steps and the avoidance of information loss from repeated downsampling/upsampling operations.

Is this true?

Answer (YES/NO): NO